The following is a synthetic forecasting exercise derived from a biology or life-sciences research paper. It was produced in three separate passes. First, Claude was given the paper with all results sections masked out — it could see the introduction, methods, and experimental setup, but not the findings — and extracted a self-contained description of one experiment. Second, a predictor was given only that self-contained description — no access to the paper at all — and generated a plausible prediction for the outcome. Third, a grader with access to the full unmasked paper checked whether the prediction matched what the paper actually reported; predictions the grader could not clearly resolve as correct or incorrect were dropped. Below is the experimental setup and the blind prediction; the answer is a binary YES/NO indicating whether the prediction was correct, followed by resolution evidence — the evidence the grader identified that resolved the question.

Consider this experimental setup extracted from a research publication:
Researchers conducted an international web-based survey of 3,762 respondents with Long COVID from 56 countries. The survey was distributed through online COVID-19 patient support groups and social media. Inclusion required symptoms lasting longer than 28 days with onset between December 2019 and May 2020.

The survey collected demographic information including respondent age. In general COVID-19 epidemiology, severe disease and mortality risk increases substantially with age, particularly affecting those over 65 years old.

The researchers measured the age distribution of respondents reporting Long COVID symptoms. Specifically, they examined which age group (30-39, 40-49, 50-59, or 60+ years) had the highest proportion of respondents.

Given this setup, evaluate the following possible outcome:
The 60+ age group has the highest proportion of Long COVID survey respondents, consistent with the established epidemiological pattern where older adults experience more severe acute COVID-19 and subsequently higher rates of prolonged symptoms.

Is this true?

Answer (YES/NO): NO